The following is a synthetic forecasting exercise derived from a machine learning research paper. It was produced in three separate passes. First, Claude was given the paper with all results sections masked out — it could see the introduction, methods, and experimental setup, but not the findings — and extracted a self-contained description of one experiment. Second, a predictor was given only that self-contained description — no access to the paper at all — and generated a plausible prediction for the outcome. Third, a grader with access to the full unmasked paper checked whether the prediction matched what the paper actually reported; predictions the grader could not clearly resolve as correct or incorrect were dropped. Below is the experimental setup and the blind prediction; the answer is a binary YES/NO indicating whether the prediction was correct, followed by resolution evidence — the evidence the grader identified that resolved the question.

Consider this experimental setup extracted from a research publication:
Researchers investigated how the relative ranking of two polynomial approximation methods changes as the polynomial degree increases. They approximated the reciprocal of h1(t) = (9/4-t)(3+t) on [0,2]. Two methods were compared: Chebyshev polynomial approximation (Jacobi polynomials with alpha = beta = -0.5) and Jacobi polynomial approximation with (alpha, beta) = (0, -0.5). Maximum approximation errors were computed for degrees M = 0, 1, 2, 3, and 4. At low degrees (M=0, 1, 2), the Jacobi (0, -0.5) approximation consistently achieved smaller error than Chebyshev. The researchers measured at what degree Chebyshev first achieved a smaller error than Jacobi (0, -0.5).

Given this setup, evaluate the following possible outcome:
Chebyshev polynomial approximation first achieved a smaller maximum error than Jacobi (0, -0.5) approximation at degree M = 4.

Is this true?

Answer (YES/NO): NO